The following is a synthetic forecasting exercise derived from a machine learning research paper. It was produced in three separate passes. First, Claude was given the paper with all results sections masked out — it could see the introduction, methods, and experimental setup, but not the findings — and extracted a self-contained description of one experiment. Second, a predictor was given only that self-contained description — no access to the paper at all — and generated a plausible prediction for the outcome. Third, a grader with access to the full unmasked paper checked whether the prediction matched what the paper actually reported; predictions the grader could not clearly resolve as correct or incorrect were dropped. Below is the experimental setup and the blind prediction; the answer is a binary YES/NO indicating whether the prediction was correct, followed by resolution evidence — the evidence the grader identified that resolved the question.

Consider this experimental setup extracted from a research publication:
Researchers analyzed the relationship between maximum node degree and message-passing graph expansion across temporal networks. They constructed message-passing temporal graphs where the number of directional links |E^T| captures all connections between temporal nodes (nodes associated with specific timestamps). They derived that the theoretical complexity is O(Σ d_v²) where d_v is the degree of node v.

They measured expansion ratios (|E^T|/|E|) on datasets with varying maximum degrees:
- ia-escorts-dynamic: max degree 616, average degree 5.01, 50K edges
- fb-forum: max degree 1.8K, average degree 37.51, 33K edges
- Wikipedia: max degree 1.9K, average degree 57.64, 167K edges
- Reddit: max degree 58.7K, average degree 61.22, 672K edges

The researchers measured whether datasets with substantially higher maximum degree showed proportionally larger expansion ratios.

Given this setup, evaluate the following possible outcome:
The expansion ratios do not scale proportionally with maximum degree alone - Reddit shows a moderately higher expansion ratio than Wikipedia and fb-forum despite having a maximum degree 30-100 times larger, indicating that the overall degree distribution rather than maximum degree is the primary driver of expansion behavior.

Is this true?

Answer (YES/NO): NO